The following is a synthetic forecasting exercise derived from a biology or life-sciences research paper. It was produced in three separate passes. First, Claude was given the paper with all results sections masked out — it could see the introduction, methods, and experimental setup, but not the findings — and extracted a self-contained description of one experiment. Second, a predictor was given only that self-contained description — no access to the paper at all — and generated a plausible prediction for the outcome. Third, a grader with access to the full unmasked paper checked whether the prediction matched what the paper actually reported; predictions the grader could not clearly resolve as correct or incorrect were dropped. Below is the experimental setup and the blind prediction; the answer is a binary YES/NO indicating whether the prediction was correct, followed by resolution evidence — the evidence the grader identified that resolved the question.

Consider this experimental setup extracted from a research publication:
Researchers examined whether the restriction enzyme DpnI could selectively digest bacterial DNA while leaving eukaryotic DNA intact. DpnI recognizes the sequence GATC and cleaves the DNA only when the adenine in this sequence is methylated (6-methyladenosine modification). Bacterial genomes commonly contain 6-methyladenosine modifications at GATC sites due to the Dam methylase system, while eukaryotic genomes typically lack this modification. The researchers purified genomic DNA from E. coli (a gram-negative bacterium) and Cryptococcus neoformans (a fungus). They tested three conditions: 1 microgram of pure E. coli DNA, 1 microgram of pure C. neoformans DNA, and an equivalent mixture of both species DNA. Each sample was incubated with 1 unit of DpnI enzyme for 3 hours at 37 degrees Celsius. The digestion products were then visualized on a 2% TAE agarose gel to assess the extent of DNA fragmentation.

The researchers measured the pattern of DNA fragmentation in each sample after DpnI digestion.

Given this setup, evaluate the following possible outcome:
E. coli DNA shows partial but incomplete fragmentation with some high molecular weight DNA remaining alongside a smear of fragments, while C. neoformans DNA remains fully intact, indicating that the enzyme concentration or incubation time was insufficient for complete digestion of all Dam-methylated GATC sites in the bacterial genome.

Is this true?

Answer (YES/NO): NO